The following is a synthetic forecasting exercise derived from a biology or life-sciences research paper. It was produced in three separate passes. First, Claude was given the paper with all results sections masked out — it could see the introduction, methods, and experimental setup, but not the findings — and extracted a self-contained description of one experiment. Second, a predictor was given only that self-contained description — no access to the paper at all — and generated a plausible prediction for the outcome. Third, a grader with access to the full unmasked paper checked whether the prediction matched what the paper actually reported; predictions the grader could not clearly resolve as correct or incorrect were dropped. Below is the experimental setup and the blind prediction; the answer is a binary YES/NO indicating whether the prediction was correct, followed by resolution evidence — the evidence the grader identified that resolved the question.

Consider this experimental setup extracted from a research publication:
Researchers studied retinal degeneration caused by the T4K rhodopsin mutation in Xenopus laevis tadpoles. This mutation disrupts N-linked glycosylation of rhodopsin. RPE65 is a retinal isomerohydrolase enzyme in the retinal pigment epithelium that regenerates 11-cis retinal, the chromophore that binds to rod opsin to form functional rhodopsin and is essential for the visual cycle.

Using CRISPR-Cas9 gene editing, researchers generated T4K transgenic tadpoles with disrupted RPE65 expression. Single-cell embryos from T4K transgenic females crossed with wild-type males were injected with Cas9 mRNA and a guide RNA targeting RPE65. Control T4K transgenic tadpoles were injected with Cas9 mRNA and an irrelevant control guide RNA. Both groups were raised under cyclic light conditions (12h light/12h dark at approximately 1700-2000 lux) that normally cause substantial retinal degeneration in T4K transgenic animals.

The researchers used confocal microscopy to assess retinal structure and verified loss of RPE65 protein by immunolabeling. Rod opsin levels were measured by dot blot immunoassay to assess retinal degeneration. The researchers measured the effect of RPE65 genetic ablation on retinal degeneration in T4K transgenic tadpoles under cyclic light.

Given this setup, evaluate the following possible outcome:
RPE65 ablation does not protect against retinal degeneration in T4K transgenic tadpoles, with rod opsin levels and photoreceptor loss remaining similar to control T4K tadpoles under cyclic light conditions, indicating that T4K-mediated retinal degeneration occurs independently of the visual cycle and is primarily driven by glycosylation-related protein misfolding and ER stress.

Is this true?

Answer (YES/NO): NO